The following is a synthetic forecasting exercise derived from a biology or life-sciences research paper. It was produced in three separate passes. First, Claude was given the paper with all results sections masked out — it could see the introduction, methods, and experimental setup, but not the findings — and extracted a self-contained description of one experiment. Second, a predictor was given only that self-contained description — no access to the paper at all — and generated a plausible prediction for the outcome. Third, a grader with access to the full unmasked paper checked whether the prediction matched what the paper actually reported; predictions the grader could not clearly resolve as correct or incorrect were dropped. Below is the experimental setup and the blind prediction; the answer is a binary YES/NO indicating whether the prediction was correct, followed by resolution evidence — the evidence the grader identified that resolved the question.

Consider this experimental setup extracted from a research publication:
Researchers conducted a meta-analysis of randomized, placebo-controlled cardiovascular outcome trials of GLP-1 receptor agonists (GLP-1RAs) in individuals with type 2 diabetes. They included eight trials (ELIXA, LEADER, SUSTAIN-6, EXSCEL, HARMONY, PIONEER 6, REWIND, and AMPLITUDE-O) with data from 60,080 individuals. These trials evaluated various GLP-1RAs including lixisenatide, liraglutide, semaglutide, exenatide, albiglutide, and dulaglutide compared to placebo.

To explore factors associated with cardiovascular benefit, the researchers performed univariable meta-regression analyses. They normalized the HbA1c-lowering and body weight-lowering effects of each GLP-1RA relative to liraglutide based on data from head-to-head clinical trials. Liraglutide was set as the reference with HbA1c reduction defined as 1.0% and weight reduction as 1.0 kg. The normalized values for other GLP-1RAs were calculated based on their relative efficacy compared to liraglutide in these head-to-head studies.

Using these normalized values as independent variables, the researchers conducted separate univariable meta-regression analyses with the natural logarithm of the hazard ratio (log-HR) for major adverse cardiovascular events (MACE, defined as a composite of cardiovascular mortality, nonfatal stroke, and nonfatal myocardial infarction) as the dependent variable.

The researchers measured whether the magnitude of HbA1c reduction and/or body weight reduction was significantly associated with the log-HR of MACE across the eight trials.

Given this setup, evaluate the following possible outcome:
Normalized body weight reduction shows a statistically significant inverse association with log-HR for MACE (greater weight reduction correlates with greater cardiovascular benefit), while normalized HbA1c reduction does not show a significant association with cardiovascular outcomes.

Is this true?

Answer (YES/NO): NO